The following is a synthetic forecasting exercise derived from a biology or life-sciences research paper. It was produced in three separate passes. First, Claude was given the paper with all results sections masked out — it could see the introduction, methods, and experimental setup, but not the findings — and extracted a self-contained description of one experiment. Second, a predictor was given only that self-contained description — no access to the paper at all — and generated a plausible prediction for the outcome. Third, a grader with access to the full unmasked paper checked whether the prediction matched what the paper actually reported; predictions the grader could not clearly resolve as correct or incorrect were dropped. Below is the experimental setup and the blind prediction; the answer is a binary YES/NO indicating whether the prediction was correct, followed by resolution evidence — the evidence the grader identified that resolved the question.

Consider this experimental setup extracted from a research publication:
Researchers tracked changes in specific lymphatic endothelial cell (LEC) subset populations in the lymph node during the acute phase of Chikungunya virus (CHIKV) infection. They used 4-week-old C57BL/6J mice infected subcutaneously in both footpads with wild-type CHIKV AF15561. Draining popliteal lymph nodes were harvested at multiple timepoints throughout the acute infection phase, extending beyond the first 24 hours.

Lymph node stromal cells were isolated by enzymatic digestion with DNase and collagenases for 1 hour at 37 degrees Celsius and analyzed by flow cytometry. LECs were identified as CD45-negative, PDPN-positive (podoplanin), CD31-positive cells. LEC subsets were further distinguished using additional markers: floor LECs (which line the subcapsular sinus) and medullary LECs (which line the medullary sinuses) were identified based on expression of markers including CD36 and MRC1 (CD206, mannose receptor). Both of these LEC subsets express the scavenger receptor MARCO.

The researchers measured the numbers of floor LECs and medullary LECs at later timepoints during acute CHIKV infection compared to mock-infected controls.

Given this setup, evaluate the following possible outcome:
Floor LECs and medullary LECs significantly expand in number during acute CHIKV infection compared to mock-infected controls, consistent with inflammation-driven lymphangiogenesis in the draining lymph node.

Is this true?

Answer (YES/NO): NO